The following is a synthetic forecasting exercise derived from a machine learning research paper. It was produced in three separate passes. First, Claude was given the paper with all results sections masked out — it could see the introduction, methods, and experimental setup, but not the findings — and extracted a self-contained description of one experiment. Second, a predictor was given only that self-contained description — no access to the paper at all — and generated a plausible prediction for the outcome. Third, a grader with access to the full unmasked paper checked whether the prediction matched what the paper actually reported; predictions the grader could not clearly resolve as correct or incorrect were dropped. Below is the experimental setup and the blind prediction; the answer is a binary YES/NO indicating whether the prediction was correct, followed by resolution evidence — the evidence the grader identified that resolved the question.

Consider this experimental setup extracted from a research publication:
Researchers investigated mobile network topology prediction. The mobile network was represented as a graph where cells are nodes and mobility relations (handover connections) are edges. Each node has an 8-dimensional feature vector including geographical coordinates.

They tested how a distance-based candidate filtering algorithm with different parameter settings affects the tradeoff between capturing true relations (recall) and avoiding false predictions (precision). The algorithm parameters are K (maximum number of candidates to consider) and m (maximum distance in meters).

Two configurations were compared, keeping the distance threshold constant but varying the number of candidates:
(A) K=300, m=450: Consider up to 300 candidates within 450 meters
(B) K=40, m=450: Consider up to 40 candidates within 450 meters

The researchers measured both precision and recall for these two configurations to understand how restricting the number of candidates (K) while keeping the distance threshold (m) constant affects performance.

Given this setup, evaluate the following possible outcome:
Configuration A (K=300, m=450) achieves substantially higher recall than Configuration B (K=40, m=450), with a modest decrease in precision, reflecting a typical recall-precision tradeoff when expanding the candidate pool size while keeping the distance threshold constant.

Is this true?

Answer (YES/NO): NO